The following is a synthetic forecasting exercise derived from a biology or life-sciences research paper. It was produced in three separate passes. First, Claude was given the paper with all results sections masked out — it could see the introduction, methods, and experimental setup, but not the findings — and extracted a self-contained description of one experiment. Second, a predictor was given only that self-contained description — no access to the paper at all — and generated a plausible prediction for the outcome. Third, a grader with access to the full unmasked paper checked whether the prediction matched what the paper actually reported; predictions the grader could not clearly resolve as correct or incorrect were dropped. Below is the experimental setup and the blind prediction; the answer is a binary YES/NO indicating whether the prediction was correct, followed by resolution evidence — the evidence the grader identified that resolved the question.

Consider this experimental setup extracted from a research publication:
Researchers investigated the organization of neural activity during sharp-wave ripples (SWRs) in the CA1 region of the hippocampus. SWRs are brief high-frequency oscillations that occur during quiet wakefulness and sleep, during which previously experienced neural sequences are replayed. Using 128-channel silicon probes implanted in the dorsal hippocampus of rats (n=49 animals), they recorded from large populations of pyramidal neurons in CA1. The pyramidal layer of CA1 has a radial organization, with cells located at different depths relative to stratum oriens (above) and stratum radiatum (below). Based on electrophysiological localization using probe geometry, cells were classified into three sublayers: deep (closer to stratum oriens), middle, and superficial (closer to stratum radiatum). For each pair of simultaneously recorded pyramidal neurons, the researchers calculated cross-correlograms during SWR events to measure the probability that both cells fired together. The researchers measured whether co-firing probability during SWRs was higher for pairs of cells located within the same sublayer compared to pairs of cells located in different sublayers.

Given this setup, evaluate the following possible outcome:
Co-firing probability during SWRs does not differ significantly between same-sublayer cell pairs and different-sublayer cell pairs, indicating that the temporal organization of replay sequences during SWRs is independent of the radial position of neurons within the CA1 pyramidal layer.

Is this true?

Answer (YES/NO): NO